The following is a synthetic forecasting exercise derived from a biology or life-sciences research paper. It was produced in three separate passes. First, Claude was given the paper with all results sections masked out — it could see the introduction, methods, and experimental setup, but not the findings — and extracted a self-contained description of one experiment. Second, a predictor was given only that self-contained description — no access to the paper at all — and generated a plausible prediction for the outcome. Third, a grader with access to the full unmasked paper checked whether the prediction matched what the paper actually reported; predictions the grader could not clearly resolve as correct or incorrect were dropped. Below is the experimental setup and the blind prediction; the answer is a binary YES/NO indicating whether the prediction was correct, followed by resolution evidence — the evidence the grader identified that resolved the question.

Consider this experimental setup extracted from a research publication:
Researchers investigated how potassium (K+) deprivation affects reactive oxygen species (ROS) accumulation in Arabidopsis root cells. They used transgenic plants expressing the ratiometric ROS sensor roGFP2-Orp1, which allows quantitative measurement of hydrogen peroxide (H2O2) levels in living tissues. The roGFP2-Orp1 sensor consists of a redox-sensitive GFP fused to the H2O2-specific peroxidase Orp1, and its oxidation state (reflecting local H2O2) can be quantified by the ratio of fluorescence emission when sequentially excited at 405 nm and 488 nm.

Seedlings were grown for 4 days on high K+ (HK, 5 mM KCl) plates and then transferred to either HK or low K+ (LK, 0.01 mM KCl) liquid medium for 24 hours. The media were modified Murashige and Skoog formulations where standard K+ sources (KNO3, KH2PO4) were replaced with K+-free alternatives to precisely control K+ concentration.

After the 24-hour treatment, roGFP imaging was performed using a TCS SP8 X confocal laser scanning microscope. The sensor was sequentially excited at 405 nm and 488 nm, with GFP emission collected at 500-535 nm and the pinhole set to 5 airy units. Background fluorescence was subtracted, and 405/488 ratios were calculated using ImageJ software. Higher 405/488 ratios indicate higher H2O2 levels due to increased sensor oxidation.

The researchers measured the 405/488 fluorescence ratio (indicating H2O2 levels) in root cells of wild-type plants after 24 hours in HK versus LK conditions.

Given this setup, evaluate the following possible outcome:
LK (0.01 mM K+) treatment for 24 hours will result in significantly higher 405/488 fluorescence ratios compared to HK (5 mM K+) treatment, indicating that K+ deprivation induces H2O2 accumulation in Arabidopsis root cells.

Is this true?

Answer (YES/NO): YES